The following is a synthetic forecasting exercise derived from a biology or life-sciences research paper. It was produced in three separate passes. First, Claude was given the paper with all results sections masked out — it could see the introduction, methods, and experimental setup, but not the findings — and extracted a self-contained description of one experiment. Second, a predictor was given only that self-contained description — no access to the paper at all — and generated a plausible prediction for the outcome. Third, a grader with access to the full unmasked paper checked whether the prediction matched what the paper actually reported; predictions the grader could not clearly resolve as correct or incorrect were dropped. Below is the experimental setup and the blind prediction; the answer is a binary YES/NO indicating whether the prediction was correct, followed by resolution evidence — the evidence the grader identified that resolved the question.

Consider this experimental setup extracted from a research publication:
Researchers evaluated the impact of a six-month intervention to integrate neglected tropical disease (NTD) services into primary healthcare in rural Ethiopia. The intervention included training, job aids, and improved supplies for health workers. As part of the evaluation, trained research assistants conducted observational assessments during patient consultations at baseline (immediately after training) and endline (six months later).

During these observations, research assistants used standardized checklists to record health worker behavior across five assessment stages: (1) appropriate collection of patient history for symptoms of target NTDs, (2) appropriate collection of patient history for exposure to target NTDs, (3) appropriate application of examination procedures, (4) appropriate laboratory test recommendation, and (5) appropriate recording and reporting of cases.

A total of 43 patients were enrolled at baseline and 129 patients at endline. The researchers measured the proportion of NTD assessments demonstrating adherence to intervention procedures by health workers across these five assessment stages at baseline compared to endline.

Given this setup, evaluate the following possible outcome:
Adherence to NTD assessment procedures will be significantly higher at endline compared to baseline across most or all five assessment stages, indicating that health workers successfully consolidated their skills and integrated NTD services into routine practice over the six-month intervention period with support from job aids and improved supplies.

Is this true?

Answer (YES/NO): YES